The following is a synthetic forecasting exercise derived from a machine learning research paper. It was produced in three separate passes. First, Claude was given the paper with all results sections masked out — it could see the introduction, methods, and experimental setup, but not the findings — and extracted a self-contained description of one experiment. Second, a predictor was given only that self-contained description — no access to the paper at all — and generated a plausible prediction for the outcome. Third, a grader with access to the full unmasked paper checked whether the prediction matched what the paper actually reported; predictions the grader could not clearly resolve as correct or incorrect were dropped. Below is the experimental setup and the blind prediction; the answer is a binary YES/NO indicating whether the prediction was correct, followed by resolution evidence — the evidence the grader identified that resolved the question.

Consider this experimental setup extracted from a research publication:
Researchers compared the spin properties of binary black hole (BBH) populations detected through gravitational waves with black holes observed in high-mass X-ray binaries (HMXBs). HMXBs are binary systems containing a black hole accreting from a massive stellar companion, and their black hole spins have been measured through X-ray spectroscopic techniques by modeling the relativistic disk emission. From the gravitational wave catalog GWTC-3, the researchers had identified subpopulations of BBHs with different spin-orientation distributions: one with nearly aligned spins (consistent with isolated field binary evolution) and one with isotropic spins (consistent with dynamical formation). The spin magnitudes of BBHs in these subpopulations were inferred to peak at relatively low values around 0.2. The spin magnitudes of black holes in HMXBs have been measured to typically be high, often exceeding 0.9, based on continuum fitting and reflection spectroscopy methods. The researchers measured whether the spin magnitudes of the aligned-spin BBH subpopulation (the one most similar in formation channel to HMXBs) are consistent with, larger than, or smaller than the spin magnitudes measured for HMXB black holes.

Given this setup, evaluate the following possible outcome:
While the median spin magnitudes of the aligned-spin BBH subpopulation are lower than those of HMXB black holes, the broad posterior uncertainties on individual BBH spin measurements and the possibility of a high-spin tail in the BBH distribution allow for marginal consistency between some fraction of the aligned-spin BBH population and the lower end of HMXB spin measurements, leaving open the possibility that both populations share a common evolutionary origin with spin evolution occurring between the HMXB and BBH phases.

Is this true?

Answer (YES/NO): NO